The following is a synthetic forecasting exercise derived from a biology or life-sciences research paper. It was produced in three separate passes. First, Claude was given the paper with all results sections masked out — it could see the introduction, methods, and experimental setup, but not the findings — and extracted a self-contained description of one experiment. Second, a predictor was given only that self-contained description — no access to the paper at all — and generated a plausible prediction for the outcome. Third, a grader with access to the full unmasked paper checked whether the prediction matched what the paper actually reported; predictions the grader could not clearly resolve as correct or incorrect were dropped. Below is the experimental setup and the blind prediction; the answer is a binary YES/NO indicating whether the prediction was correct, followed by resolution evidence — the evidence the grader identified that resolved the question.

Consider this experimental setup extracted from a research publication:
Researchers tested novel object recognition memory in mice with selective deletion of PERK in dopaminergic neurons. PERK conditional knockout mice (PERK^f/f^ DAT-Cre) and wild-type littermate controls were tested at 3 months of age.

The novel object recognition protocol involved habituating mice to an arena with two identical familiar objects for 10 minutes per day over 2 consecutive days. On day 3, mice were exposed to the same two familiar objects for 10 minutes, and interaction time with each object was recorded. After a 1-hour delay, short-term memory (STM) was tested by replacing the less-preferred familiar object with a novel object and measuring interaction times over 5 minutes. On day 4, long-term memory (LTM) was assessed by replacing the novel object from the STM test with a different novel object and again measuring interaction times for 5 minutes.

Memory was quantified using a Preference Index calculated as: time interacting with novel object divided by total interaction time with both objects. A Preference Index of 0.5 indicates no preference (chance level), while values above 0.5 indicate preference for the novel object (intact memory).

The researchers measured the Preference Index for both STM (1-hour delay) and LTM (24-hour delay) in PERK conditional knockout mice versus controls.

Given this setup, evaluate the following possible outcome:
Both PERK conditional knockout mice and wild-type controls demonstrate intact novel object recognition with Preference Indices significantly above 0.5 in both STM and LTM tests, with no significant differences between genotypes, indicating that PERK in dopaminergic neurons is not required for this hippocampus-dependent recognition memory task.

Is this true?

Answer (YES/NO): NO